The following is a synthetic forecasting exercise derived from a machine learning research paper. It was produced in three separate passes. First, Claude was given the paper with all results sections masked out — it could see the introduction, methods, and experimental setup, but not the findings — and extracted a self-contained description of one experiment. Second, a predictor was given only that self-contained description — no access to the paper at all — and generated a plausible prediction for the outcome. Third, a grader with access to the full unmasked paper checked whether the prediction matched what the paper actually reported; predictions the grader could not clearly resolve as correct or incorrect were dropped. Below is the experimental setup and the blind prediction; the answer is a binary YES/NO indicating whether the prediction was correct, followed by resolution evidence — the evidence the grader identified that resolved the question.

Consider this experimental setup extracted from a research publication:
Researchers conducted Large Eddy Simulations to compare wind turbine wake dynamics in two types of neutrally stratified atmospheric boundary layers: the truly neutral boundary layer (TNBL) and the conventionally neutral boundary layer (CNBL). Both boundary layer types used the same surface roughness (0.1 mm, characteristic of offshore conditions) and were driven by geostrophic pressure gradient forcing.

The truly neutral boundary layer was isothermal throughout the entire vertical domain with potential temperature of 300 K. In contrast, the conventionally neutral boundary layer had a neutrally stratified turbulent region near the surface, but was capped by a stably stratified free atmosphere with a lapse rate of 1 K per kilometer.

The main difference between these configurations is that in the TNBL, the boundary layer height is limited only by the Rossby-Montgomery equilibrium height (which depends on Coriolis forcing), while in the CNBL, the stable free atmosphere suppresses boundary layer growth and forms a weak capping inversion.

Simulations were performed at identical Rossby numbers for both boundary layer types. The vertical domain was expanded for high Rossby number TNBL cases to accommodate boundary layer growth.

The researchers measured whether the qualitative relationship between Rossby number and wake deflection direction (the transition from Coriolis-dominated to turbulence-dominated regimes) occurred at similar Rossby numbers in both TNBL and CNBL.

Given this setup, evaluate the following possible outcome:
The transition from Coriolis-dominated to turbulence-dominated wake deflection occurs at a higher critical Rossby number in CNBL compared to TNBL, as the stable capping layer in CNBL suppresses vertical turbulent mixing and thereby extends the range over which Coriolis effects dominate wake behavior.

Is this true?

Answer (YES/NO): NO